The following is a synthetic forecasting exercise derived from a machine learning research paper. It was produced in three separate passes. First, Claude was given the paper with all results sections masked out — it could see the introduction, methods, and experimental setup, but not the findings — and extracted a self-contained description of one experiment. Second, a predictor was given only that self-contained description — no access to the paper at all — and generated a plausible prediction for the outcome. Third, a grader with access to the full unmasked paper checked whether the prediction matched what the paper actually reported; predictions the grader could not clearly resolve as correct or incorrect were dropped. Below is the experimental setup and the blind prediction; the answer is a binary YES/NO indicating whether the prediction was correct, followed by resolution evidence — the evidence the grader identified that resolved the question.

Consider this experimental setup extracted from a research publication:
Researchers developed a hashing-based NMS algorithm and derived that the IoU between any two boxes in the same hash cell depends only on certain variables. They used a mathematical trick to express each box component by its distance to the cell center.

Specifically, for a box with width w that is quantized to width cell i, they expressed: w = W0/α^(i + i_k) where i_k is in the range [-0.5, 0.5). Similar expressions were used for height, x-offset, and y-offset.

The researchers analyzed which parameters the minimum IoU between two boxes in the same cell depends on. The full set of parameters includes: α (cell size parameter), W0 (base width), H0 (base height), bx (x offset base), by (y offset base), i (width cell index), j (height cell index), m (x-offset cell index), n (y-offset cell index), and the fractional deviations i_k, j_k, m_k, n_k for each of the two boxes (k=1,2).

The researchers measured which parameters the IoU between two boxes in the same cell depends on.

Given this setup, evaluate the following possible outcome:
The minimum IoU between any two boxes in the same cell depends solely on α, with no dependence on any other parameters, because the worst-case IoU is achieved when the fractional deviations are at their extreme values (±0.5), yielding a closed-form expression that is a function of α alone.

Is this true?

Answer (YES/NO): NO